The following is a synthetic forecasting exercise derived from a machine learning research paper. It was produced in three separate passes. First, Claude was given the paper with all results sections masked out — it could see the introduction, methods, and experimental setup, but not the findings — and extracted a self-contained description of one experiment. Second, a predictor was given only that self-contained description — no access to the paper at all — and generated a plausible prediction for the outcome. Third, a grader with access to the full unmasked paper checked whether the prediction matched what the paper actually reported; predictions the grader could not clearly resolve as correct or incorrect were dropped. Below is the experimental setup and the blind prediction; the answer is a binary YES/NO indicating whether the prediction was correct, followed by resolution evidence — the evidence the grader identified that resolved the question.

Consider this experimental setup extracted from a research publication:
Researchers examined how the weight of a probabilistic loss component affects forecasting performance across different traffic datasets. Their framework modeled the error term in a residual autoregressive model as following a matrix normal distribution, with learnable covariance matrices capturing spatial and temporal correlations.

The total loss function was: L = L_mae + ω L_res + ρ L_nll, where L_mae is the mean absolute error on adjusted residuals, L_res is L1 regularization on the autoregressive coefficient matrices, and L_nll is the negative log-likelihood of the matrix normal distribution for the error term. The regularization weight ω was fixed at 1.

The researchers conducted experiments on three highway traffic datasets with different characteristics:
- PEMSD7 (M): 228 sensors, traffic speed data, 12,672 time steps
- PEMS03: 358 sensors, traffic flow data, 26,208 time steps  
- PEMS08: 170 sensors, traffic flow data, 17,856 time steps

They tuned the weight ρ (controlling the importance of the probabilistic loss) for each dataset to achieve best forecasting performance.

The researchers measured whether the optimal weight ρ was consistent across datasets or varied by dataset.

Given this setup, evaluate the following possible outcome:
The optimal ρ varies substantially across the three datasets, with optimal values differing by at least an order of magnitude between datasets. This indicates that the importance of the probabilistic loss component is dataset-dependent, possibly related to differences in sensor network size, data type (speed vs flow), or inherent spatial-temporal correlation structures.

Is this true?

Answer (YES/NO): NO